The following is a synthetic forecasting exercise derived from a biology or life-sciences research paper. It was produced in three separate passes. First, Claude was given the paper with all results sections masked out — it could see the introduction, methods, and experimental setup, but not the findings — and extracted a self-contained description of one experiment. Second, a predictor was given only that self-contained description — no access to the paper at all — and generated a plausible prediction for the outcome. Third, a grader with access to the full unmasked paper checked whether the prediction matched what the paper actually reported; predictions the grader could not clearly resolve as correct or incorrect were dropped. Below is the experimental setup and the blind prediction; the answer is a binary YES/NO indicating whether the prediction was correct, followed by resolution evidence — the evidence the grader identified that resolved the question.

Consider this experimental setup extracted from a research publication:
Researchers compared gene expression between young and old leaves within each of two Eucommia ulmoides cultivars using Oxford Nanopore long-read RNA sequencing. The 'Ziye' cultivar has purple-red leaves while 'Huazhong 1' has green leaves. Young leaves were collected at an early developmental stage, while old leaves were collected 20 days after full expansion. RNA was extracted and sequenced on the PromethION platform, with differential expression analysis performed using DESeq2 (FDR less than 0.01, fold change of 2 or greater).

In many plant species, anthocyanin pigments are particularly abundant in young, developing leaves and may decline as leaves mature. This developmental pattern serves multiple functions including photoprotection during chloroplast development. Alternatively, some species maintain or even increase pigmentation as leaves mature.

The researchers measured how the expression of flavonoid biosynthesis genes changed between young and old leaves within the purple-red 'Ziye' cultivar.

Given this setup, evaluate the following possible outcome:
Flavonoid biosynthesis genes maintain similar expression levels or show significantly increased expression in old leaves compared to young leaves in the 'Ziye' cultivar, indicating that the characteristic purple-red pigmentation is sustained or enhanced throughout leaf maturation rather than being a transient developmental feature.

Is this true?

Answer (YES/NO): YES